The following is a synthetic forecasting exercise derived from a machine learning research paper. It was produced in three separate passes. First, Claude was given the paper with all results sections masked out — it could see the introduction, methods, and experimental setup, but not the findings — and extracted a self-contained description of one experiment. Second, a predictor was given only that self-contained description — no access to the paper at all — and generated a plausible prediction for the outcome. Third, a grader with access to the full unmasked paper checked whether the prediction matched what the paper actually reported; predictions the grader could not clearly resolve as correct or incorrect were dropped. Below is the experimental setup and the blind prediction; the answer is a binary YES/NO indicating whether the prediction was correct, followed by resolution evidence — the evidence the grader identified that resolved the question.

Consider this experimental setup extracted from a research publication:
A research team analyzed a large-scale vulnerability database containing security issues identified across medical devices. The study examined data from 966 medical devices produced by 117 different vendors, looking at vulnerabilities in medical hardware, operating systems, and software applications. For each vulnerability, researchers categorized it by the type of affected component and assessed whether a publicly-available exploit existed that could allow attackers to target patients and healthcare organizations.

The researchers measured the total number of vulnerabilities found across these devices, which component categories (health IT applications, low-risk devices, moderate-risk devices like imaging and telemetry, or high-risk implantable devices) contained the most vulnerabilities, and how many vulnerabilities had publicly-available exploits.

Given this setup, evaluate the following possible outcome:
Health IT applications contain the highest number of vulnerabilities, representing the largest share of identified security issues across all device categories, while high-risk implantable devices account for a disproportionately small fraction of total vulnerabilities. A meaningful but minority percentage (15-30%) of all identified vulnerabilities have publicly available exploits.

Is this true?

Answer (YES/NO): YES